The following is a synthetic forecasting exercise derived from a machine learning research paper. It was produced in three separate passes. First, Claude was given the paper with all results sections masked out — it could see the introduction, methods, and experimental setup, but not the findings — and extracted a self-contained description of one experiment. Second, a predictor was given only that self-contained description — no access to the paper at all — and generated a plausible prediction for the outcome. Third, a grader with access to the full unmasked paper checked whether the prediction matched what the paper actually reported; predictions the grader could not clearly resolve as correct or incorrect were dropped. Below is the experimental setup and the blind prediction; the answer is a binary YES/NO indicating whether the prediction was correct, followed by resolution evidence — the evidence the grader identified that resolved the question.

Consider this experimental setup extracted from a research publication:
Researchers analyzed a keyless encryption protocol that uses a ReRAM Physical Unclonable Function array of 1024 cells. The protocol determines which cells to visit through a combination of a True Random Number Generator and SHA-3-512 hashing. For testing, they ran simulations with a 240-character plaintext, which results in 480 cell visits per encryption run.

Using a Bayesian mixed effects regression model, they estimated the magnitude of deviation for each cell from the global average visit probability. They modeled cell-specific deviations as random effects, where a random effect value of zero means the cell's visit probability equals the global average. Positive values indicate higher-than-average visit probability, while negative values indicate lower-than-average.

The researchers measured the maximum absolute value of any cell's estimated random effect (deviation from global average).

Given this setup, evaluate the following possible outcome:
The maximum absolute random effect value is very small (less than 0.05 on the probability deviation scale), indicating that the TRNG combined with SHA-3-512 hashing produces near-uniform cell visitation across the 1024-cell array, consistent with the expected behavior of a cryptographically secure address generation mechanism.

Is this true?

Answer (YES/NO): YES